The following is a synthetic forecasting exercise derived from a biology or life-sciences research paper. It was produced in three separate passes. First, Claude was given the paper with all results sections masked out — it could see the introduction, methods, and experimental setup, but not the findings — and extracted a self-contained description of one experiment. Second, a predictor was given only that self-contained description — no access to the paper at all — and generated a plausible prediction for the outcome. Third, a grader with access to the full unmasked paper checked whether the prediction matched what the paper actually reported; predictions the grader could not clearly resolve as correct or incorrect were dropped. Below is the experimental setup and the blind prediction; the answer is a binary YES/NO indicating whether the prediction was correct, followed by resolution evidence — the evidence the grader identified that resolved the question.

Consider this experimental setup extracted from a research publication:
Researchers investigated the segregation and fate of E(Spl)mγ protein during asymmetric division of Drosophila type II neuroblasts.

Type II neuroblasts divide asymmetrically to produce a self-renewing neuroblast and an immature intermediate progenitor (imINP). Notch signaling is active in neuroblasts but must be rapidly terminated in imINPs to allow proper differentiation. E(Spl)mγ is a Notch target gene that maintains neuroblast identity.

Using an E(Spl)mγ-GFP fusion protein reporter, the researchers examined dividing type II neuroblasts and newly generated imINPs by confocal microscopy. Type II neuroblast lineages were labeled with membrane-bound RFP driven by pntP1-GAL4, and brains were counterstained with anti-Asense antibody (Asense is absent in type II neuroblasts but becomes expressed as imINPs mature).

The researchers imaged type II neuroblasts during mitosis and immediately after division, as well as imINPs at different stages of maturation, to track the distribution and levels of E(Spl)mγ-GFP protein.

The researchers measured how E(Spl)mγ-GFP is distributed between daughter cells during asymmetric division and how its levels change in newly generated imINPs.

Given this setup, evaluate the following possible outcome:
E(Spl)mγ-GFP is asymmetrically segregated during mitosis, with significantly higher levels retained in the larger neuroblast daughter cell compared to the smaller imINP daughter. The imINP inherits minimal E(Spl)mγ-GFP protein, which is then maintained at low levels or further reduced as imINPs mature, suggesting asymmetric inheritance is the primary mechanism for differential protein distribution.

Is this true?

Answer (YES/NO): NO